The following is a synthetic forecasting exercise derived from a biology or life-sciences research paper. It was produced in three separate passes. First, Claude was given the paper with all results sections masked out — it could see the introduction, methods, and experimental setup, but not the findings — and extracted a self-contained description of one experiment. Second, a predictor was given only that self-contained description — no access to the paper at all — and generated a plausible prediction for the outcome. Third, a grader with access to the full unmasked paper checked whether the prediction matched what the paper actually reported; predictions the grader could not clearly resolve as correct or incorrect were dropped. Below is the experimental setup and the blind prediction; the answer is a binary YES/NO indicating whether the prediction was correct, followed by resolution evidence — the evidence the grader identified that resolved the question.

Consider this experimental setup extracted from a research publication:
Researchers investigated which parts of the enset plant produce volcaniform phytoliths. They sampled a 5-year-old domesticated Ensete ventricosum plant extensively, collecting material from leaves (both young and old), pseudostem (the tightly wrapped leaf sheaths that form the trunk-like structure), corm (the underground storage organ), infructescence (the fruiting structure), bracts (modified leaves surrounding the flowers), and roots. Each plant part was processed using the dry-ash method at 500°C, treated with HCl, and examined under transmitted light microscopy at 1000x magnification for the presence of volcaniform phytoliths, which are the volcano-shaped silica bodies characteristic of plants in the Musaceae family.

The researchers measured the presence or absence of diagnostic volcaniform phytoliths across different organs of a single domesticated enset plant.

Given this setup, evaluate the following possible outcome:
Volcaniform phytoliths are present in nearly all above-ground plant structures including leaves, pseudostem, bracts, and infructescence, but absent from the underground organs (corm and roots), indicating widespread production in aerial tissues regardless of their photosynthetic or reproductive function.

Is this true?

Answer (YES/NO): NO